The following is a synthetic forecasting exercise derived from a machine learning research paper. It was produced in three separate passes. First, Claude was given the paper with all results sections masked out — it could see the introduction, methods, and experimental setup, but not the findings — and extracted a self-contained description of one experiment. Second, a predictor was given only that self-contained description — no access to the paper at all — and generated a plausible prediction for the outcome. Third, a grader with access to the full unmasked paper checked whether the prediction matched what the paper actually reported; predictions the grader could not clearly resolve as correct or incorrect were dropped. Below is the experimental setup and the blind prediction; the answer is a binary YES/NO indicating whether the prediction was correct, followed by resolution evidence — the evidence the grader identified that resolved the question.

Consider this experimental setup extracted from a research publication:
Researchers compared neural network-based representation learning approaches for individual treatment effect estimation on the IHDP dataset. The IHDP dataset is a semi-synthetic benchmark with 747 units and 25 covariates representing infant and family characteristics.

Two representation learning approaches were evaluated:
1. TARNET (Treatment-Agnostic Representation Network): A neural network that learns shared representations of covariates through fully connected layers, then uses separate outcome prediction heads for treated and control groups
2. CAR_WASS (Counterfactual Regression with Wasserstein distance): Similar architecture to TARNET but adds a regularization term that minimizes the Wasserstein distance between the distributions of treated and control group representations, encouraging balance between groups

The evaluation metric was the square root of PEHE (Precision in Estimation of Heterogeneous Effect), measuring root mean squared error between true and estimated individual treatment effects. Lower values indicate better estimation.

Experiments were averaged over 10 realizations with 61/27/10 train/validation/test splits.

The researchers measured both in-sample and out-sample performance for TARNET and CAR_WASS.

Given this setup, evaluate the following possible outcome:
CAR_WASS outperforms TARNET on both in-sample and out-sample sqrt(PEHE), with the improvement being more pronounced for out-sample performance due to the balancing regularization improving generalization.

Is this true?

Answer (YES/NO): YES